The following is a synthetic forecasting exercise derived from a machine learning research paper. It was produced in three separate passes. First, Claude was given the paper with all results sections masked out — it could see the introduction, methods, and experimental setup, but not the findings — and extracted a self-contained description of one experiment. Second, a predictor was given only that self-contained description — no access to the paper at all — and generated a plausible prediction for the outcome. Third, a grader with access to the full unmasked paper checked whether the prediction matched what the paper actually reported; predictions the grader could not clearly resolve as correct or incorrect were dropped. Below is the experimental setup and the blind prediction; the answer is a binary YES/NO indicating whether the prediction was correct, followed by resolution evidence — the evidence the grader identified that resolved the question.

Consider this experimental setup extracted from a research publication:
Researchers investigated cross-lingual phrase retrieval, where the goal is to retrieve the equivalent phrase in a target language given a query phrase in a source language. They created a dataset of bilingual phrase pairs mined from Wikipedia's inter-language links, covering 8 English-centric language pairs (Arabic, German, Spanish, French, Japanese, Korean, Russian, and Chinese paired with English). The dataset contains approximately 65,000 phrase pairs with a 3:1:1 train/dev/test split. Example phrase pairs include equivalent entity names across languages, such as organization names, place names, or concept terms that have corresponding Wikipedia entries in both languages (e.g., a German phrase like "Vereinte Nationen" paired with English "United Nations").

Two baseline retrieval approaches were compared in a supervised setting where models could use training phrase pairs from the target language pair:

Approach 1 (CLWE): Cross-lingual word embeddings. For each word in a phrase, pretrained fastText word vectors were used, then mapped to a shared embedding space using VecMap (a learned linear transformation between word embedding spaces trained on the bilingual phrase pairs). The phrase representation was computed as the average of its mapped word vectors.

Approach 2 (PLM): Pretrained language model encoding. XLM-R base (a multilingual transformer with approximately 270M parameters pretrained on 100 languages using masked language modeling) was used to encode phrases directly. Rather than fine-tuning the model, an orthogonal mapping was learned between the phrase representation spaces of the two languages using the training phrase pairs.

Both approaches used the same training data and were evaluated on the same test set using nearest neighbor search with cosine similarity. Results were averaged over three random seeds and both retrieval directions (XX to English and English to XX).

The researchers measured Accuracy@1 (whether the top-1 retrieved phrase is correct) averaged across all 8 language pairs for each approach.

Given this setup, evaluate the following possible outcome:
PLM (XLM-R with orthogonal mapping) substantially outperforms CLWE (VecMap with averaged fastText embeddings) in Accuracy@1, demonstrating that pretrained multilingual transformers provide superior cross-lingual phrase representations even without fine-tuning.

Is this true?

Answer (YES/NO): NO